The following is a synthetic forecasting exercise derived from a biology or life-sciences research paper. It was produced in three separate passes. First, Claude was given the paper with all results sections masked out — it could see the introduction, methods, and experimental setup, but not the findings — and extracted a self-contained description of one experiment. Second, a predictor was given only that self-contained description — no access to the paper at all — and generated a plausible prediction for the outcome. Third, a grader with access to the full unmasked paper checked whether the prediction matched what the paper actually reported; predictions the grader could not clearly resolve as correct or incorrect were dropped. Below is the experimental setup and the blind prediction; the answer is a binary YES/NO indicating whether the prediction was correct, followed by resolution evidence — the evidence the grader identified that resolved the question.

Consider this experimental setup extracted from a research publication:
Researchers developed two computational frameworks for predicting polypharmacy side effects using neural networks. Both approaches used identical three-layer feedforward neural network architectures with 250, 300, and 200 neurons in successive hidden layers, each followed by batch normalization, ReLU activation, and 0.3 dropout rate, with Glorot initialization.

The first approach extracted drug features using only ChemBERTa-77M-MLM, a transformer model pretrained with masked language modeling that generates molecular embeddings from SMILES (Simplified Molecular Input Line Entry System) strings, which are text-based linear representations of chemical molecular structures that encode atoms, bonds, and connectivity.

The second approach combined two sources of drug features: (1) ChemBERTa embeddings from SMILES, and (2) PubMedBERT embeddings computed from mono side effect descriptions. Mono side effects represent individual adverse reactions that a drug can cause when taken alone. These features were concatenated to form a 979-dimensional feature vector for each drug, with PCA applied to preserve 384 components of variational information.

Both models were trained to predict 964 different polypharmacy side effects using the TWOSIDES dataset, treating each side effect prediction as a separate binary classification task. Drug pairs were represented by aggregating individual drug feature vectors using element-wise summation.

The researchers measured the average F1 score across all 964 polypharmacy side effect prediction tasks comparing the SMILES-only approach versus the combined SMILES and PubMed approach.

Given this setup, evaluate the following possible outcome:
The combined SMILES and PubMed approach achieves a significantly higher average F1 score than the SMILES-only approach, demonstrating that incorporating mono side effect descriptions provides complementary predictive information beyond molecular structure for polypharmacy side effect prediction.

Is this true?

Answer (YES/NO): NO